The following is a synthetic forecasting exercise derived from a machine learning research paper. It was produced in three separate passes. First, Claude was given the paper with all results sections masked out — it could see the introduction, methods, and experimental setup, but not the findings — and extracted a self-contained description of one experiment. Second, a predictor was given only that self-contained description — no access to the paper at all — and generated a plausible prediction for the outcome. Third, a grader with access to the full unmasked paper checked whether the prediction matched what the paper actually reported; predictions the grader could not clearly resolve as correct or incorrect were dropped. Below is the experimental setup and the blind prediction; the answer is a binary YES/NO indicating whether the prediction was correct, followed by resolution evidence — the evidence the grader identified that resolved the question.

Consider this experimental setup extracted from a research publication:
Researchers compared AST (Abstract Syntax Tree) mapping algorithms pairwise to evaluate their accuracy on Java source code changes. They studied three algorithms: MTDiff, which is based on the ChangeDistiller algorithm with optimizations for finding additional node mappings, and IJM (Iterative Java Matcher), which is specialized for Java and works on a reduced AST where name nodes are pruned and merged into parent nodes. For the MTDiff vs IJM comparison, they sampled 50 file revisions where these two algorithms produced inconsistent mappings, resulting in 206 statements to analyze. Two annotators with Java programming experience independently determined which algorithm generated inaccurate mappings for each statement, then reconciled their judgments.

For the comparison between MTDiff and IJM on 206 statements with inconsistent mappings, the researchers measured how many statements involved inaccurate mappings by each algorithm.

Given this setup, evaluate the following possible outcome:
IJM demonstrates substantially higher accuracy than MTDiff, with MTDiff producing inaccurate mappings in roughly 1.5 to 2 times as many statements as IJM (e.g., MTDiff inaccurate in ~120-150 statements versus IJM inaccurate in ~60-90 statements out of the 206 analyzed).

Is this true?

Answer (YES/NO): NO